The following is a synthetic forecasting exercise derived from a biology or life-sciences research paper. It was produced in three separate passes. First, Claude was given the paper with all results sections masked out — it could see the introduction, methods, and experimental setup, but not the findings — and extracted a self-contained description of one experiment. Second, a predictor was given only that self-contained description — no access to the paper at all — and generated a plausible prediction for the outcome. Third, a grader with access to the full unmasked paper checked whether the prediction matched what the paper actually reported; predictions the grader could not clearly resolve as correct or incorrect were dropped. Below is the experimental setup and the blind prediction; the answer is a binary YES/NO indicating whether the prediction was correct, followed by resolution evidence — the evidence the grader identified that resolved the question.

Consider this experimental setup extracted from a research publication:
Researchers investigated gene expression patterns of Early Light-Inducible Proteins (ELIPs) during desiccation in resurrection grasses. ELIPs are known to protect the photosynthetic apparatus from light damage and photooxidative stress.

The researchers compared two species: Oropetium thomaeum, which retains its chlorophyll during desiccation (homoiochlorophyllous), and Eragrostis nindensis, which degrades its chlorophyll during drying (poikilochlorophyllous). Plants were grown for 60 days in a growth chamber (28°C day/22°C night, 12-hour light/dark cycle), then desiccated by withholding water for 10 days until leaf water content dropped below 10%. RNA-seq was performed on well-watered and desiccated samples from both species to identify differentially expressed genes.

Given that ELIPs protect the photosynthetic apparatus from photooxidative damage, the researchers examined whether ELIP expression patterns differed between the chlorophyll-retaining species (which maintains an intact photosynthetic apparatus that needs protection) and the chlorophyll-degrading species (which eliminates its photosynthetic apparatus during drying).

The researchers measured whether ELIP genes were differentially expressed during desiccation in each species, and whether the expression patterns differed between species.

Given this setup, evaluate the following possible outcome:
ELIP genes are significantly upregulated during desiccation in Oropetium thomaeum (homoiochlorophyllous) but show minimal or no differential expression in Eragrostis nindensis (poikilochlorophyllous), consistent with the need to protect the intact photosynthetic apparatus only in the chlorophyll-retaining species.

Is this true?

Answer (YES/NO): NO